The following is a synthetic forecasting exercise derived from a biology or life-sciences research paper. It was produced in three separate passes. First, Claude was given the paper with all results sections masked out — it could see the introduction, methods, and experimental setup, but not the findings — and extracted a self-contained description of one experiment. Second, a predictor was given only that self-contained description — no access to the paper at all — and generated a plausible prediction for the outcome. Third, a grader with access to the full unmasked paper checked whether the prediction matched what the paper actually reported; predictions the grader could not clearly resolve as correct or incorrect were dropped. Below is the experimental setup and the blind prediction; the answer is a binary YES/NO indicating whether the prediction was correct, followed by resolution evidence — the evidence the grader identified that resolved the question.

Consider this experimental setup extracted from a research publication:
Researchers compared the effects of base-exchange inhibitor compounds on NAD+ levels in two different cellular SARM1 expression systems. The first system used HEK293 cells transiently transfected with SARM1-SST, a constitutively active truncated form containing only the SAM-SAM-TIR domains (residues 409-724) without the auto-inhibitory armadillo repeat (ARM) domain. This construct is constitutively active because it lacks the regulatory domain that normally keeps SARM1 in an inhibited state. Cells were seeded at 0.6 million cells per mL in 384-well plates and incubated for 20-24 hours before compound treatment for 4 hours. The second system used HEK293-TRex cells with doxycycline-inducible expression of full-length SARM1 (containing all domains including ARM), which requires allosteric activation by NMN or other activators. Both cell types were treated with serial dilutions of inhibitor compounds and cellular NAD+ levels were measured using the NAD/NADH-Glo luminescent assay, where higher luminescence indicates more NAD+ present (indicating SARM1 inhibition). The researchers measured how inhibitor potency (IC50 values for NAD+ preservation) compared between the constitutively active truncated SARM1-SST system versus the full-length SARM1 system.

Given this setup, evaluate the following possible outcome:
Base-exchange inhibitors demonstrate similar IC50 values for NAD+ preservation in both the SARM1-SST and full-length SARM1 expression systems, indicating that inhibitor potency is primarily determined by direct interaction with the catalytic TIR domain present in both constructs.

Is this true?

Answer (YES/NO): NO